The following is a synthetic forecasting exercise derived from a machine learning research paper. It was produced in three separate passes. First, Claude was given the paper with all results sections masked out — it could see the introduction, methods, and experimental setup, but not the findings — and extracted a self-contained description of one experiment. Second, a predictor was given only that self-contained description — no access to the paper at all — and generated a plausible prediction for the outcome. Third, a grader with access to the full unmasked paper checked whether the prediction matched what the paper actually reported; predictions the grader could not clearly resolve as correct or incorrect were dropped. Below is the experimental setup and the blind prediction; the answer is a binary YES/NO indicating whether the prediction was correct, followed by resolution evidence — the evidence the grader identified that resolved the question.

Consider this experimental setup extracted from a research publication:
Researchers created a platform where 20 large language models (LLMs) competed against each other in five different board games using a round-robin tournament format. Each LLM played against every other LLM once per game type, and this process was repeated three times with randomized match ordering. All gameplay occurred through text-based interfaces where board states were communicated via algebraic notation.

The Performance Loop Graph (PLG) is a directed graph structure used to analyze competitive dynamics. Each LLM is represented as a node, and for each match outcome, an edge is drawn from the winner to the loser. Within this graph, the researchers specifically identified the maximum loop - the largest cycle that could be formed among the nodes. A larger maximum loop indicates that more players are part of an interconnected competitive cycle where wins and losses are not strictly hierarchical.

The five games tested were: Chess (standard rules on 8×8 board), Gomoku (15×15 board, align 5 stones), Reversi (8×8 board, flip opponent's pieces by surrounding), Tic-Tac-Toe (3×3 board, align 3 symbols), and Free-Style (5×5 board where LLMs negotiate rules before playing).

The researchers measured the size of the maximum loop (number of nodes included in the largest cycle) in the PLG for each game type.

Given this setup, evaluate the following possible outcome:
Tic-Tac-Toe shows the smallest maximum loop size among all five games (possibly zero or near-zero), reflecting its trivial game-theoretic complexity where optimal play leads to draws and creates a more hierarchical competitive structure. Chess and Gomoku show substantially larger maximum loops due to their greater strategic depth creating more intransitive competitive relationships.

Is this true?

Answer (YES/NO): NO